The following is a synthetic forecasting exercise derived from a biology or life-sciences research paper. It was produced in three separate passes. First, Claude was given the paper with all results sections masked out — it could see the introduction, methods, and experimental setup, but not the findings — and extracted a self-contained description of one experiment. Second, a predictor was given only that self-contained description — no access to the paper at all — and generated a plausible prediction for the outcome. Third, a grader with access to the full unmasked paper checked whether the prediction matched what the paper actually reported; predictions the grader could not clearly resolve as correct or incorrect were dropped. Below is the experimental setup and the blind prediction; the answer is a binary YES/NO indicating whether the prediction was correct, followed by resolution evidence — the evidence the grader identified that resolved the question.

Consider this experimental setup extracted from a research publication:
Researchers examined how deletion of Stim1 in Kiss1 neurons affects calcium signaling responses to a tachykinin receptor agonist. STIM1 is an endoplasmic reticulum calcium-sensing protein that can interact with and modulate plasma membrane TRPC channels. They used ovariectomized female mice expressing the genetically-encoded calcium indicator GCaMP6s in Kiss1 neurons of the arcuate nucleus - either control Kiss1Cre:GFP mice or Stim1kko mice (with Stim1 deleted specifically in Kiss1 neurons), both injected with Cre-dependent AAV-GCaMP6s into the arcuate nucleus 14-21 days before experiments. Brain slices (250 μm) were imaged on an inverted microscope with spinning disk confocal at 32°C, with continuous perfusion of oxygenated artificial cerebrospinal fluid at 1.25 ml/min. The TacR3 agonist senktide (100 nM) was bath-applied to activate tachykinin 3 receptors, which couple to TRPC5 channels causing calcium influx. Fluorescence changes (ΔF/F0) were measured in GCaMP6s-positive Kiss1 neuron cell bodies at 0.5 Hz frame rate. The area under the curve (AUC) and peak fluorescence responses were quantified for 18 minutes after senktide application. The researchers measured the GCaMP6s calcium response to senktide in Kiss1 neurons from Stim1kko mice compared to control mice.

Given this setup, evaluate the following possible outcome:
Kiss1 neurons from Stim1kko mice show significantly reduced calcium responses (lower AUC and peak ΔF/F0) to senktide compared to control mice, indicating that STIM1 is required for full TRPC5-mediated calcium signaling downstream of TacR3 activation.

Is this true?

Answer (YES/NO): NO